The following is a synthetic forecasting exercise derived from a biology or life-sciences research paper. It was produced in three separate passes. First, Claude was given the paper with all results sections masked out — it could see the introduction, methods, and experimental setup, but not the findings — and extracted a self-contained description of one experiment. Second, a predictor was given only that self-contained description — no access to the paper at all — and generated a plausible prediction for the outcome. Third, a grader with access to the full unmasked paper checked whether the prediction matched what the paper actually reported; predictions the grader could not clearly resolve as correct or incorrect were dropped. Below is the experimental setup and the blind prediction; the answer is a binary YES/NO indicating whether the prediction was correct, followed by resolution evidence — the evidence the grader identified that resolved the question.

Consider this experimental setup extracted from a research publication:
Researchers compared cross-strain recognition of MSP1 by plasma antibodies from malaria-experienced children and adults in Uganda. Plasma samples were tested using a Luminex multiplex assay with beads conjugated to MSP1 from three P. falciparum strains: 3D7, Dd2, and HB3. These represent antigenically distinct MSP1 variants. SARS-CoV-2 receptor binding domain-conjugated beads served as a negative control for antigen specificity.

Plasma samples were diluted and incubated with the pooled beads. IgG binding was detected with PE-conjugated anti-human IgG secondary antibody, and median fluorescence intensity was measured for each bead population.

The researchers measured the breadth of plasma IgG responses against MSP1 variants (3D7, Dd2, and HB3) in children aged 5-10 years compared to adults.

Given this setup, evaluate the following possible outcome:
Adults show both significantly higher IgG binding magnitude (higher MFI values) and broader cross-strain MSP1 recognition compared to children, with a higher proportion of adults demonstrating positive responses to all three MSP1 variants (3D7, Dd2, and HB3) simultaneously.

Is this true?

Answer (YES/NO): NO